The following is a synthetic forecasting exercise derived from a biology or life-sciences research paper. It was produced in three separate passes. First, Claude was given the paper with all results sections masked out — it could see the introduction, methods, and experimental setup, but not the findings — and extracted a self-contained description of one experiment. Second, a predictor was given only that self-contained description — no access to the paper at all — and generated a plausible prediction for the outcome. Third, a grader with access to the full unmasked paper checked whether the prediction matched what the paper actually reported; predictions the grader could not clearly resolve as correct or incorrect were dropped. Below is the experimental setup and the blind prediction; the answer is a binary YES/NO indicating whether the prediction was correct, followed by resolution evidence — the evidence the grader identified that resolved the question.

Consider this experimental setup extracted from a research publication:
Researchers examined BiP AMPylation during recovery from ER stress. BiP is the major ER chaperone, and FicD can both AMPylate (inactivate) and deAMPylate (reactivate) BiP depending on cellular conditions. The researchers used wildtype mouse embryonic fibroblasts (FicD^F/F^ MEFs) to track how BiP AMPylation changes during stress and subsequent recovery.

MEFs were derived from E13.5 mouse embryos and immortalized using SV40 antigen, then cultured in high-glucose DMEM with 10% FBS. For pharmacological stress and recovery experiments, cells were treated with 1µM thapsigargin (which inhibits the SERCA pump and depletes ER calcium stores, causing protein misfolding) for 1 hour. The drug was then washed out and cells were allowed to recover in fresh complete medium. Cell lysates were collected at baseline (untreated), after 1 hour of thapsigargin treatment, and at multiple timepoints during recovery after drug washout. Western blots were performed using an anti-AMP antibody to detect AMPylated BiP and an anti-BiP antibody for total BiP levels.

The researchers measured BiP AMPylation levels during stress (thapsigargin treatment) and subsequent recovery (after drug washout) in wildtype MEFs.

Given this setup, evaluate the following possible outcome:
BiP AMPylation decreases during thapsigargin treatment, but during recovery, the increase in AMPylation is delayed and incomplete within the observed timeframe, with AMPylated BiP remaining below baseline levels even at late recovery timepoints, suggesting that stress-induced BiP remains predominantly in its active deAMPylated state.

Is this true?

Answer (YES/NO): NO